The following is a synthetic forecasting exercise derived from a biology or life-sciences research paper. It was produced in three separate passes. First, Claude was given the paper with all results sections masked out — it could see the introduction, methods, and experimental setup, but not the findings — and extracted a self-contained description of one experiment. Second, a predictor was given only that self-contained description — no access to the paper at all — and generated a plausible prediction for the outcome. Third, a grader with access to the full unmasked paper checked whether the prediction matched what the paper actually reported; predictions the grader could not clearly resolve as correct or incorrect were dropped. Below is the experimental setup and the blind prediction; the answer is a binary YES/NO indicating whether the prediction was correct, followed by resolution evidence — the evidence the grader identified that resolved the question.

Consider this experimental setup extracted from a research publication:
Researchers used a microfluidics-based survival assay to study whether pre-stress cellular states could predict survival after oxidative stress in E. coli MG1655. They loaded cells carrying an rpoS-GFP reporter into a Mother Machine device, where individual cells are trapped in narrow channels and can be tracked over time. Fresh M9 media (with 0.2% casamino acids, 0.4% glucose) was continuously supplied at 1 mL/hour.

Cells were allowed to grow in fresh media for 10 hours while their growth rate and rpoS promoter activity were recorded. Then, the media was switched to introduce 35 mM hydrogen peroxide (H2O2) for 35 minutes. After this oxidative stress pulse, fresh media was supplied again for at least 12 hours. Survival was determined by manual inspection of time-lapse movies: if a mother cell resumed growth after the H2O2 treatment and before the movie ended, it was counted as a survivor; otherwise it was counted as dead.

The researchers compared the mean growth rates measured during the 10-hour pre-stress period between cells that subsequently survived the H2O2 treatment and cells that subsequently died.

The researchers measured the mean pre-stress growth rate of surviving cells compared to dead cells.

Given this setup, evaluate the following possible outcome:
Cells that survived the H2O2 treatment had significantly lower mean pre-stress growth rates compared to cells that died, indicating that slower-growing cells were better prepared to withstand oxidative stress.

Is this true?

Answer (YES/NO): YES